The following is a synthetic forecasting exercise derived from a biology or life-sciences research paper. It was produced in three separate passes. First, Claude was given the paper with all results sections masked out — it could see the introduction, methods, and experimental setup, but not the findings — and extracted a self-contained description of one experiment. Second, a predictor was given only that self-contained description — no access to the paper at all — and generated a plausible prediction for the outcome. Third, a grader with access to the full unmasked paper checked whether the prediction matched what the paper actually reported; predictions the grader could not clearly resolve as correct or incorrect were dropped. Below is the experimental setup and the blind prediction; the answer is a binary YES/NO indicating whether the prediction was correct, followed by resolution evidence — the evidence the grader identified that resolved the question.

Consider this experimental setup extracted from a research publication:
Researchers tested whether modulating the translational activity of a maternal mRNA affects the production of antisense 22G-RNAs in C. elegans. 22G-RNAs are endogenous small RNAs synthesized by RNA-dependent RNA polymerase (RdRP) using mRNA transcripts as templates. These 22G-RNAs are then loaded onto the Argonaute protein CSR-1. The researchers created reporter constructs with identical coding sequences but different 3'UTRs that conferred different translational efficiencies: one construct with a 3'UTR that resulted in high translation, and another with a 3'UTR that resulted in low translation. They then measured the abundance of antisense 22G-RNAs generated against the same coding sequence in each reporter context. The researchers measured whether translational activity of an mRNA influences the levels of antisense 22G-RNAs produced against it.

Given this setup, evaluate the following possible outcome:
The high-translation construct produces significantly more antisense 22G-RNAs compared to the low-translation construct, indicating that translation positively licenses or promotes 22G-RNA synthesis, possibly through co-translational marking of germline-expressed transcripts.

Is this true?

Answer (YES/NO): NO